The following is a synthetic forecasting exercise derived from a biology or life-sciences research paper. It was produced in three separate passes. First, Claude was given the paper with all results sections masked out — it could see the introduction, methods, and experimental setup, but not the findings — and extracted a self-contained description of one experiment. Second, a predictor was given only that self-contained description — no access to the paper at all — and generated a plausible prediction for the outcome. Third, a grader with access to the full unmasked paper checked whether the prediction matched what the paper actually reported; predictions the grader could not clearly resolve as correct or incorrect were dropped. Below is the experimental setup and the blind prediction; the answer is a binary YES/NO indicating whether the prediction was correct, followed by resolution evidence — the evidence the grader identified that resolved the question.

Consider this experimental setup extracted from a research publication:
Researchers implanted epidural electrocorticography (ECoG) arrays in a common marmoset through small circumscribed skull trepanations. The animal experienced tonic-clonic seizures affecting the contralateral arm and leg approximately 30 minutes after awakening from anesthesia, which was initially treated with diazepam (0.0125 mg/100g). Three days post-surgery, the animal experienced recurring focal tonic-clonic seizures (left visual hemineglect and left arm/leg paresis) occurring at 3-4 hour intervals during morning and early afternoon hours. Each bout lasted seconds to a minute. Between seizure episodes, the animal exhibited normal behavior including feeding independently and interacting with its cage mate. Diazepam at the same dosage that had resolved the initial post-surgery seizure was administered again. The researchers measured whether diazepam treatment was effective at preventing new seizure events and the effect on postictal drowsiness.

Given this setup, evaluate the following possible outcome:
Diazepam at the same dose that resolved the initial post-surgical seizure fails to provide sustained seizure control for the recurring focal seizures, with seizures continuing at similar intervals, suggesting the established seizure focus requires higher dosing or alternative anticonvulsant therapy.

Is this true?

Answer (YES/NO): YES